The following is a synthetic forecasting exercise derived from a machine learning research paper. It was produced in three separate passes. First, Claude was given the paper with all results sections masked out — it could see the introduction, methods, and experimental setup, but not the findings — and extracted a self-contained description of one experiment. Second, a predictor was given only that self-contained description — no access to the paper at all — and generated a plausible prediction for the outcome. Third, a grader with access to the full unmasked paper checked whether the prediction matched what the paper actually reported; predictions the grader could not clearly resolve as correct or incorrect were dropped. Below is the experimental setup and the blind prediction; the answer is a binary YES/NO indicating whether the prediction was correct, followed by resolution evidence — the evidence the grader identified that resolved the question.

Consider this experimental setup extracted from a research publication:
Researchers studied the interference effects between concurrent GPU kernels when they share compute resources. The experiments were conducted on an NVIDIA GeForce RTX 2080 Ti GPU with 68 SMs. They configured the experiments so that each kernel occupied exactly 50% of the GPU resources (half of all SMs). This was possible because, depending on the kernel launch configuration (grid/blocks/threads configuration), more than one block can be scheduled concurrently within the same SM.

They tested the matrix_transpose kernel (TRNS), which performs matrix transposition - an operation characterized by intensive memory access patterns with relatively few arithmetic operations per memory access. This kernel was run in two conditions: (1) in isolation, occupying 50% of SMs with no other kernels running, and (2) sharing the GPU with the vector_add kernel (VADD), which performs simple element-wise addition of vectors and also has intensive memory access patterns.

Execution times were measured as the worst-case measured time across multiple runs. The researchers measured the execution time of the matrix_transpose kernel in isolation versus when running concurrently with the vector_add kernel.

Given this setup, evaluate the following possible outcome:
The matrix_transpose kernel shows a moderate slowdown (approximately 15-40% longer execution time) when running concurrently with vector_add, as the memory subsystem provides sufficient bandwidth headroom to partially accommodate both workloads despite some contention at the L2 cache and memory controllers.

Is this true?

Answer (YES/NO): NO